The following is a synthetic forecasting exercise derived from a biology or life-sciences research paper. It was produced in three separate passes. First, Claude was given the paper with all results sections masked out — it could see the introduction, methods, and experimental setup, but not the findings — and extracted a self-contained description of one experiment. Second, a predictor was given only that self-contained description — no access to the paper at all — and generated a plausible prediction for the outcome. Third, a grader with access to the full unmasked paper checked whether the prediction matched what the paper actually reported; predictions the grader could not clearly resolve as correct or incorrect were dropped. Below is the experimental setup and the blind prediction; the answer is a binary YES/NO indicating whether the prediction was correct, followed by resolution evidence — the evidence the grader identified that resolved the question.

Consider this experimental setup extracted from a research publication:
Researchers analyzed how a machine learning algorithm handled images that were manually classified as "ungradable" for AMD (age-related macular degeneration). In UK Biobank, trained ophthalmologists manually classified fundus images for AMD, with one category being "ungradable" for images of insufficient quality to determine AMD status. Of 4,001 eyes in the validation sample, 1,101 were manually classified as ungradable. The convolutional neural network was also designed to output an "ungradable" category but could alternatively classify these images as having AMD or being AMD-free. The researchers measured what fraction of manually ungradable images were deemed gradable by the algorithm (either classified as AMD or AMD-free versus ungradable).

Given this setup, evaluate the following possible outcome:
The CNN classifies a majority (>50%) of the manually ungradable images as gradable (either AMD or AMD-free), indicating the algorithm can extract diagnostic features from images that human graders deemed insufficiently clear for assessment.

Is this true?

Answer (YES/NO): NO